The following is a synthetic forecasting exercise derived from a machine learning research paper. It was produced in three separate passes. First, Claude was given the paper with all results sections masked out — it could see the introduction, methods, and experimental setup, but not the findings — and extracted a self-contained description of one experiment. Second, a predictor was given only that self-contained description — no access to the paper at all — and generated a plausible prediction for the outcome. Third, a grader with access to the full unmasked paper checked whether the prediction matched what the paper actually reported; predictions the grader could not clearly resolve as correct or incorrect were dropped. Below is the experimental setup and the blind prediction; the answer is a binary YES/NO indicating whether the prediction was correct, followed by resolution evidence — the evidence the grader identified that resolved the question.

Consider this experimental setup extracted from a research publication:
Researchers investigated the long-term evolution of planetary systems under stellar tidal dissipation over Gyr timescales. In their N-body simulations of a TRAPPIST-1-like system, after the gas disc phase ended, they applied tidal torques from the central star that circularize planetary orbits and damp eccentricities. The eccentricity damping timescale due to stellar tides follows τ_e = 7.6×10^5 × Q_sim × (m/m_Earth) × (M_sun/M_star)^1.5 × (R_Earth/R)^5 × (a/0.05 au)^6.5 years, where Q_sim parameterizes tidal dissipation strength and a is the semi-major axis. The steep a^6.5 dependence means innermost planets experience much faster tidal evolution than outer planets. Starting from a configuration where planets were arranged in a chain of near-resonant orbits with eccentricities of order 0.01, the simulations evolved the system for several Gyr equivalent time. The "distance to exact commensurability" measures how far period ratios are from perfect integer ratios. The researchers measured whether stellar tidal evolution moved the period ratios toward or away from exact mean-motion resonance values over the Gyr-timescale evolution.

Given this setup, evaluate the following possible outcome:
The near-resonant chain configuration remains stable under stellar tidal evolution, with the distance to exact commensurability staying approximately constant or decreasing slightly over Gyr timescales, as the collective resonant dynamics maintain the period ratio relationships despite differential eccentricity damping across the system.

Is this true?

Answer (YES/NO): NO